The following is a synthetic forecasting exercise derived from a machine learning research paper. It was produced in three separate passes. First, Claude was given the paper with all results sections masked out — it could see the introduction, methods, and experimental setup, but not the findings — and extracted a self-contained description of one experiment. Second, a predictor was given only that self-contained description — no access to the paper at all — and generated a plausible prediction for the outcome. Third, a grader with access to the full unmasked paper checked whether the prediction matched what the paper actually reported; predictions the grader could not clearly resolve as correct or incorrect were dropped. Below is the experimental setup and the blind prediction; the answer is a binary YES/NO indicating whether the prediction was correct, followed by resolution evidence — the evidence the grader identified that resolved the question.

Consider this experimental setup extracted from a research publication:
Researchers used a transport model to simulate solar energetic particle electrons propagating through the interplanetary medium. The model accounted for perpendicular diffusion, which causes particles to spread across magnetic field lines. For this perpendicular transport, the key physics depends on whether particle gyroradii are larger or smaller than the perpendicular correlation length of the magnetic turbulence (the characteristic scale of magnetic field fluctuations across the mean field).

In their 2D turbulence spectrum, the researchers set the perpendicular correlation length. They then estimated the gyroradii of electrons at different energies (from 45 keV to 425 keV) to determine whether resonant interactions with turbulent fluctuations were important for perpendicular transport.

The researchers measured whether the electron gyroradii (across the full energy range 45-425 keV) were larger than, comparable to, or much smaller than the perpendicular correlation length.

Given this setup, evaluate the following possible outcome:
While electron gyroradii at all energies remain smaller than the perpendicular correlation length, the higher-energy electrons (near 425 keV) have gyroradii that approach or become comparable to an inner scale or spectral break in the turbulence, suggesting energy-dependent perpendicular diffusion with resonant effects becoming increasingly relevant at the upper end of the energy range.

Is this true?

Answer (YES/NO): NO